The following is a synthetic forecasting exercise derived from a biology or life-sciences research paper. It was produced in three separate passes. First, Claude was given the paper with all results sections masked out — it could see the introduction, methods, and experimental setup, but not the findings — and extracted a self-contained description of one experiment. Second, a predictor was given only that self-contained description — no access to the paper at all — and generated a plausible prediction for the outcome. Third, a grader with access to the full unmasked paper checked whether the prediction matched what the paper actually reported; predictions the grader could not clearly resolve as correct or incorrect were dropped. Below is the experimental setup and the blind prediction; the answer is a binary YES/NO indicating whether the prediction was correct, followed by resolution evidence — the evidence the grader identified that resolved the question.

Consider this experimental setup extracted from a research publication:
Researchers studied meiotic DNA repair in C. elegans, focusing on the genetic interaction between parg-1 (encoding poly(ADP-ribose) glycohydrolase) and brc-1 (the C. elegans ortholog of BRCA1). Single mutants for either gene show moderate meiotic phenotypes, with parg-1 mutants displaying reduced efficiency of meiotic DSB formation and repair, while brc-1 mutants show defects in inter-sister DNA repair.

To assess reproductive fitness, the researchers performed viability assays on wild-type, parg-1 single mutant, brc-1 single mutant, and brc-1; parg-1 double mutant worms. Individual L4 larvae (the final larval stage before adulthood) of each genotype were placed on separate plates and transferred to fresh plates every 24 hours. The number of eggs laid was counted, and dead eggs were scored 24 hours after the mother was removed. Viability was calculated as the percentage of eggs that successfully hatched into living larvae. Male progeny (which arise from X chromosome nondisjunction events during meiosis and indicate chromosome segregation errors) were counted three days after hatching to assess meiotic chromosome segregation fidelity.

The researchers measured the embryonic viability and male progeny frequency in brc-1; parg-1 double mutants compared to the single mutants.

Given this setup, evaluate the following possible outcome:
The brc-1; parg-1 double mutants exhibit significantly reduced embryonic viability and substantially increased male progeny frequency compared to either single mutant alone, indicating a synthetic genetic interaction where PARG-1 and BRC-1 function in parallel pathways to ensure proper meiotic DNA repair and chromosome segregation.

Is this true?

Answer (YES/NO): YES